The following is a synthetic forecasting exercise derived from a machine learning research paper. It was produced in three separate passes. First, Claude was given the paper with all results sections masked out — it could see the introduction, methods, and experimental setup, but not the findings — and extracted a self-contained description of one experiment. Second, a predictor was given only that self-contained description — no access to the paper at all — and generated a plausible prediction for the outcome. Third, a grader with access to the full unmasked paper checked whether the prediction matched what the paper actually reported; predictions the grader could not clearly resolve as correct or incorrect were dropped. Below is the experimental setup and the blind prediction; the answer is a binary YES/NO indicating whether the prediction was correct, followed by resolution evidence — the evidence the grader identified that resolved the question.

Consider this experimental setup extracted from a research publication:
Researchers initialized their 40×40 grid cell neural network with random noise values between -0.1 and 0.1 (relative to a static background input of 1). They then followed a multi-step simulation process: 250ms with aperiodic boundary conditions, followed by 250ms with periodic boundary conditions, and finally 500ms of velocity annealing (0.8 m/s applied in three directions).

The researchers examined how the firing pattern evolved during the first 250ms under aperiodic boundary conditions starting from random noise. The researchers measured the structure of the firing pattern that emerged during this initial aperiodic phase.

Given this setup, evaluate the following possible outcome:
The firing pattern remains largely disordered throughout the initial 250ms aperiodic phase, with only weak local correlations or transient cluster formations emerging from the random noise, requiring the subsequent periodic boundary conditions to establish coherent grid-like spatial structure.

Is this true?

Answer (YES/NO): NO